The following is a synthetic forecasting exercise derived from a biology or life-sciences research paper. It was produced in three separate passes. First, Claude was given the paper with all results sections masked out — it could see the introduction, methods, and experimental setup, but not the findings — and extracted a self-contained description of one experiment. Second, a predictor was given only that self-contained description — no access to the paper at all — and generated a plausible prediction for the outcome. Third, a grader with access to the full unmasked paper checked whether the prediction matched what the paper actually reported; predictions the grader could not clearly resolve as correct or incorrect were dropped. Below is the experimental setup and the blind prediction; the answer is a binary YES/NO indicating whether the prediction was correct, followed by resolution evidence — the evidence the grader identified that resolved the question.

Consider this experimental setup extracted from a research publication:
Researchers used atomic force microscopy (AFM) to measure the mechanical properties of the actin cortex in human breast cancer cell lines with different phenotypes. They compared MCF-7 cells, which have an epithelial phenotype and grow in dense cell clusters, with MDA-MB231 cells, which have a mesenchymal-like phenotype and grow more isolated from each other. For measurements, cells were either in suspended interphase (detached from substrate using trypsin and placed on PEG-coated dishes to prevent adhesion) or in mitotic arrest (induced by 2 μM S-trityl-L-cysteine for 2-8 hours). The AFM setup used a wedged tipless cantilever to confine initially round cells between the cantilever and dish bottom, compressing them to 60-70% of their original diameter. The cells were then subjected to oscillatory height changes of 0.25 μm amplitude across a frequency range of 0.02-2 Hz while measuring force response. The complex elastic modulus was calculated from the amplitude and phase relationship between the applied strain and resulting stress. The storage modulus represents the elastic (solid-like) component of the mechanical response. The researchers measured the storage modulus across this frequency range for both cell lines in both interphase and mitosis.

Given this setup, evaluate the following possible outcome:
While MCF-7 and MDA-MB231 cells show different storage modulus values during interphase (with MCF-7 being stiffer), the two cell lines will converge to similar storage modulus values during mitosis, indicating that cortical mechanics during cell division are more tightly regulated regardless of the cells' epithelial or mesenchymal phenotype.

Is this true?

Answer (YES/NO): NO